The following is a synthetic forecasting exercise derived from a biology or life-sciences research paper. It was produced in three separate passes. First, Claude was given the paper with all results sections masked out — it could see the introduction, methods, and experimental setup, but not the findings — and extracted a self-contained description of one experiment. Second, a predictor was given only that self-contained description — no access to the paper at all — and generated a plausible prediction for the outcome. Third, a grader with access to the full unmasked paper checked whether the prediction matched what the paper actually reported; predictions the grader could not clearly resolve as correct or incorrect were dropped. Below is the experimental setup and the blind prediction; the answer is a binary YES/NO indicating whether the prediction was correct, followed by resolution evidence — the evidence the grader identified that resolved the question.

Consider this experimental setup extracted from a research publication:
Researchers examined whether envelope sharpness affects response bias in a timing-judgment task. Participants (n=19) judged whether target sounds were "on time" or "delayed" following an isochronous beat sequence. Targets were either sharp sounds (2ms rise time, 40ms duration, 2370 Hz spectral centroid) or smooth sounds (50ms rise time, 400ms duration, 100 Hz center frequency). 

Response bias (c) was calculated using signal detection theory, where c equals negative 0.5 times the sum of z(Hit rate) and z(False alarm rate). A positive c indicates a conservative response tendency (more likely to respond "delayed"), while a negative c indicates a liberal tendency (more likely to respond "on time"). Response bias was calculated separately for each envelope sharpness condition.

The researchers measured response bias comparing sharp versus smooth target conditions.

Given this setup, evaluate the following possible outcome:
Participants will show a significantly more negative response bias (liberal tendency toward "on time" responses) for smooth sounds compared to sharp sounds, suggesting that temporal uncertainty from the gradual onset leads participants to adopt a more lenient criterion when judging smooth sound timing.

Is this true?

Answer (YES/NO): NO